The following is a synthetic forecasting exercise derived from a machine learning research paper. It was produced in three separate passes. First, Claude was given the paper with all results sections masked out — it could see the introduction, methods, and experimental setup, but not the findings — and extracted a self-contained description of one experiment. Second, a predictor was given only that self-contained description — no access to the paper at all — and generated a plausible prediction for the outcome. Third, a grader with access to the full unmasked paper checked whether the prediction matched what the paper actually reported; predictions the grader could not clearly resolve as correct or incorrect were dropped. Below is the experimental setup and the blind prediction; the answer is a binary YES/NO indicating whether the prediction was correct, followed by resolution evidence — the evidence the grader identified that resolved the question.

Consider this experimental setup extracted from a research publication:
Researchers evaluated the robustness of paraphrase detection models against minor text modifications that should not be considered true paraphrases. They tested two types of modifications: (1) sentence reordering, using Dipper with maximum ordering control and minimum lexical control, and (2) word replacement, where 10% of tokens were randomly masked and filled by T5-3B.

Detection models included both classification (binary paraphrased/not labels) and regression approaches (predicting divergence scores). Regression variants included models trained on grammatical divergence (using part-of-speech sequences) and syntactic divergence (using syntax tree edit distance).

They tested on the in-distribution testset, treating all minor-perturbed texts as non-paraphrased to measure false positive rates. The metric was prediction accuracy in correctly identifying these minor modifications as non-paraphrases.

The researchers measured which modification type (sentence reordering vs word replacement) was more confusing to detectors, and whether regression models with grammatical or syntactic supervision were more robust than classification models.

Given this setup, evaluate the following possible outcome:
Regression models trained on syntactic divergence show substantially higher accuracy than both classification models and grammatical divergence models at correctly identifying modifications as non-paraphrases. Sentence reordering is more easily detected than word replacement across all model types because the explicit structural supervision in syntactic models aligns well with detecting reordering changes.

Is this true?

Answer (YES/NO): NO